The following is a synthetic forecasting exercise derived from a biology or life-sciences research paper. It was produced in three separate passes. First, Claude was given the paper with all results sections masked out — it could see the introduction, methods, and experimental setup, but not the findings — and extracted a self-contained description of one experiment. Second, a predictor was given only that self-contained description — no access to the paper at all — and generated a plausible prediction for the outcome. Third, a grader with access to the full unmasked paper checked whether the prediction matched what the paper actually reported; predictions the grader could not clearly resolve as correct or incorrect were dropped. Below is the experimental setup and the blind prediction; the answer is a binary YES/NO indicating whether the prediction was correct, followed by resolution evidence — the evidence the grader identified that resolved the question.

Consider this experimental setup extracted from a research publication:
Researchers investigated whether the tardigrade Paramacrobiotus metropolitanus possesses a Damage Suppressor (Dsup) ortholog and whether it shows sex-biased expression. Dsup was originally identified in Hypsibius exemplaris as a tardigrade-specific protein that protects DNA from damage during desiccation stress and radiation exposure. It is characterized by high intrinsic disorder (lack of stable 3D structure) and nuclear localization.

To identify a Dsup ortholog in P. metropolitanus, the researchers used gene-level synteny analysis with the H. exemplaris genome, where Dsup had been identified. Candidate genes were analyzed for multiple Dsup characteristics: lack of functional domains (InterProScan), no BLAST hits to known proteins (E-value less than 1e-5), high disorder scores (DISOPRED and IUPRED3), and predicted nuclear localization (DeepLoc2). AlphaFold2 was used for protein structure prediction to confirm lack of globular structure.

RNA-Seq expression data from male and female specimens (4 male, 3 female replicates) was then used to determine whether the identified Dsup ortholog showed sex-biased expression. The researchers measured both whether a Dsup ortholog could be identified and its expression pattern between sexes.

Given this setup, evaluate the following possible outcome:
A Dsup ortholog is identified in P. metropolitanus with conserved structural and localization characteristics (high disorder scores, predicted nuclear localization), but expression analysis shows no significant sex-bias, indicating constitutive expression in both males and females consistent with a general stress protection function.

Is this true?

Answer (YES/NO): NO